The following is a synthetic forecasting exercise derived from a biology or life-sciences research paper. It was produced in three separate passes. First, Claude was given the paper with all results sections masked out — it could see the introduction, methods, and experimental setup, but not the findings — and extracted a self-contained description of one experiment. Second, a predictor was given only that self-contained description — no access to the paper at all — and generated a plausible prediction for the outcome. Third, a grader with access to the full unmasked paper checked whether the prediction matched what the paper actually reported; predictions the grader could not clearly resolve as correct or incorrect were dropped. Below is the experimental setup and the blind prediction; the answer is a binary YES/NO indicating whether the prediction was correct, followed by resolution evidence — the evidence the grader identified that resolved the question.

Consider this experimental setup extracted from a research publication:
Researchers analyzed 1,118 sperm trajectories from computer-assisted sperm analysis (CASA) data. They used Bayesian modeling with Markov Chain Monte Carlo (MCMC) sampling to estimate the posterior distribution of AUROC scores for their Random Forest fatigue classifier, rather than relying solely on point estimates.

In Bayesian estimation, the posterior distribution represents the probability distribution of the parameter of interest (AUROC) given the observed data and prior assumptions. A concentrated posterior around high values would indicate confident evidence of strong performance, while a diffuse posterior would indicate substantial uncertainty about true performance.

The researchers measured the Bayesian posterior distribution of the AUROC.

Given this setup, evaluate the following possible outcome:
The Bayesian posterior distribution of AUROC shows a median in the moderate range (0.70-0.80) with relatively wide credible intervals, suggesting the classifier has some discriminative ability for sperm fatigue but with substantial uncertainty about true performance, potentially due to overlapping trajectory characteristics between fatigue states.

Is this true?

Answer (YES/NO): NO